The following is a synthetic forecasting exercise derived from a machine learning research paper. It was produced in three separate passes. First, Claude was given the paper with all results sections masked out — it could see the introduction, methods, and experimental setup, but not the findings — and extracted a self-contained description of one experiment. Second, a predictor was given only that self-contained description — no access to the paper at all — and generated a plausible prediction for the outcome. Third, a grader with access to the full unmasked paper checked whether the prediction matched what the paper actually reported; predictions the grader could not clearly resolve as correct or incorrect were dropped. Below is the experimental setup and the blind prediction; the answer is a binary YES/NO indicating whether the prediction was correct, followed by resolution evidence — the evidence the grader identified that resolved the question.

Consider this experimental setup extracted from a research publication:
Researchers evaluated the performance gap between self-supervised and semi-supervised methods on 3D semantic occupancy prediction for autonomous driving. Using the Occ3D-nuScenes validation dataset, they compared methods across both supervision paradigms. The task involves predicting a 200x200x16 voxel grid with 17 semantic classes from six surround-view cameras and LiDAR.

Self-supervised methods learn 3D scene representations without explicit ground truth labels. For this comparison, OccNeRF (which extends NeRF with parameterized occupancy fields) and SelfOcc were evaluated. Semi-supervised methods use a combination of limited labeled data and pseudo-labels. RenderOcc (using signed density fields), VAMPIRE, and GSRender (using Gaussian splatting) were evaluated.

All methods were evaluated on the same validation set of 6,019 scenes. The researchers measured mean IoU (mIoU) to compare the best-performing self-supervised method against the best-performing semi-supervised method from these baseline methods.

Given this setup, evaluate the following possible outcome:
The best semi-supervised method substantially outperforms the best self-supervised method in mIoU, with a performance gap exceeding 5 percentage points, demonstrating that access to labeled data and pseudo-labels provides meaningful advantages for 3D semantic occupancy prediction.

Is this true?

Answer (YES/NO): YES